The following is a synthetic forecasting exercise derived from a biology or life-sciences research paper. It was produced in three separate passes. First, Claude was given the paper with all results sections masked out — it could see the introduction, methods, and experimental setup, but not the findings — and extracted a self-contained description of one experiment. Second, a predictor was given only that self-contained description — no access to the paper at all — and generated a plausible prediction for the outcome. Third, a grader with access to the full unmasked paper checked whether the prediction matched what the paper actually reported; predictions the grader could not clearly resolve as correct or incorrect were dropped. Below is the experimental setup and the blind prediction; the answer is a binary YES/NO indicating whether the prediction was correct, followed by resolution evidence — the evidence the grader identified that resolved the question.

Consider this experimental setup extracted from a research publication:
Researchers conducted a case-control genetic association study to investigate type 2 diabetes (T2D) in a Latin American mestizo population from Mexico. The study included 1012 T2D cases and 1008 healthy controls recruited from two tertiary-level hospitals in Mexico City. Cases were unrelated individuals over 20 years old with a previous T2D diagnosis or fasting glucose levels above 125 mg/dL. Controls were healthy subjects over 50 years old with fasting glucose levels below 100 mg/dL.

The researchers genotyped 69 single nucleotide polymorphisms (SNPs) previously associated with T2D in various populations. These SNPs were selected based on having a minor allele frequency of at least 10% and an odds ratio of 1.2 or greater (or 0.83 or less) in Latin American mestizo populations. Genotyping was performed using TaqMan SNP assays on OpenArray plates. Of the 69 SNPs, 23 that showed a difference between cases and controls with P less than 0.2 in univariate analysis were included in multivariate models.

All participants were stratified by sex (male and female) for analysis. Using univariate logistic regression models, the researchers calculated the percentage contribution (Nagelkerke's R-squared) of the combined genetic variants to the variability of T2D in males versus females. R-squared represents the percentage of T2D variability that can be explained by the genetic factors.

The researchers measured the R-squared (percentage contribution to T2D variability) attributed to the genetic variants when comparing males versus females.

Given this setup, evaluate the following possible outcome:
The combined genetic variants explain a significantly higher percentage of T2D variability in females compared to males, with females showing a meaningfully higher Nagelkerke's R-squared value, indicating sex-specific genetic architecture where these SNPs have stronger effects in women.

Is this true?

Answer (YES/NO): NO